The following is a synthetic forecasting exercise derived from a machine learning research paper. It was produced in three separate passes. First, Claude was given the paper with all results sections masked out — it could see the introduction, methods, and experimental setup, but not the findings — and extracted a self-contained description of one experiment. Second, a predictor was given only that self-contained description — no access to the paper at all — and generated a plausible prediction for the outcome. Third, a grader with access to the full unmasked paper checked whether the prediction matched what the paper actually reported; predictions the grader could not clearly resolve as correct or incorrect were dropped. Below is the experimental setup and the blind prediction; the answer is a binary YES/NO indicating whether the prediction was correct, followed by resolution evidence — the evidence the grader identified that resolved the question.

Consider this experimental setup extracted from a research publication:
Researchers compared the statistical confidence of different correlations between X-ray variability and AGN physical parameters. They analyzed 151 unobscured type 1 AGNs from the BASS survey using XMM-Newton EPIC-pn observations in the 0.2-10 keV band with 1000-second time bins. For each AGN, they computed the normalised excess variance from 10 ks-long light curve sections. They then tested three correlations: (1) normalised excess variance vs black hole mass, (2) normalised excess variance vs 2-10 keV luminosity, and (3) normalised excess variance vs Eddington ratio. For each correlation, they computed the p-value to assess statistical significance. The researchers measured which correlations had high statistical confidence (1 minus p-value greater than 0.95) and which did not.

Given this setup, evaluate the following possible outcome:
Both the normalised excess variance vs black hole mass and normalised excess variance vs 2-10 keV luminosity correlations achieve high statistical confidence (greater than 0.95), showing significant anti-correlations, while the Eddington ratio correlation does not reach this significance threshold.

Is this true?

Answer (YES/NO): YES